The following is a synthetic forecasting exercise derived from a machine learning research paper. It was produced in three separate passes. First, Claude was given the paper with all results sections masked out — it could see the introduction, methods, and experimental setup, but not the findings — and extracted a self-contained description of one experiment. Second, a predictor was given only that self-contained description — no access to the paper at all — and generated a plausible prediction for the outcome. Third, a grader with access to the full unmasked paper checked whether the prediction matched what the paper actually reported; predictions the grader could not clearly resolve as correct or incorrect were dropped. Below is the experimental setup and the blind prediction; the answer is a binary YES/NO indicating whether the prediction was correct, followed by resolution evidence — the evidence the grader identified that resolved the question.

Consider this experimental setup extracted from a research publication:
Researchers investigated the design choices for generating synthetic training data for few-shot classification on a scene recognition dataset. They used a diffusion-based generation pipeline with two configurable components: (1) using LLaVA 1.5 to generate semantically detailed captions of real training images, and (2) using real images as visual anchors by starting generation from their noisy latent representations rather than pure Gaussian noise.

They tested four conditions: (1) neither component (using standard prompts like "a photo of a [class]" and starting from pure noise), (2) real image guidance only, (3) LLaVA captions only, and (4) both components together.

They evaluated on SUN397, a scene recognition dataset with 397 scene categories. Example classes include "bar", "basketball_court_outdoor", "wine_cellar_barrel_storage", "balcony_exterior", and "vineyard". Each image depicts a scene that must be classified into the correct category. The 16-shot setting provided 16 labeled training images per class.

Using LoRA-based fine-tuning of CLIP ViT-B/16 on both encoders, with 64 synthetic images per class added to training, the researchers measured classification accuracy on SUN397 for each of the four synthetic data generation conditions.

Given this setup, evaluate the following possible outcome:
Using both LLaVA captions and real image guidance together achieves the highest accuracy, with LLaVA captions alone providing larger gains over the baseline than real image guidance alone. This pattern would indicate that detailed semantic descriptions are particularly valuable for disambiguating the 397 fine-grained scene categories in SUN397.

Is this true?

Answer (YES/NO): YES